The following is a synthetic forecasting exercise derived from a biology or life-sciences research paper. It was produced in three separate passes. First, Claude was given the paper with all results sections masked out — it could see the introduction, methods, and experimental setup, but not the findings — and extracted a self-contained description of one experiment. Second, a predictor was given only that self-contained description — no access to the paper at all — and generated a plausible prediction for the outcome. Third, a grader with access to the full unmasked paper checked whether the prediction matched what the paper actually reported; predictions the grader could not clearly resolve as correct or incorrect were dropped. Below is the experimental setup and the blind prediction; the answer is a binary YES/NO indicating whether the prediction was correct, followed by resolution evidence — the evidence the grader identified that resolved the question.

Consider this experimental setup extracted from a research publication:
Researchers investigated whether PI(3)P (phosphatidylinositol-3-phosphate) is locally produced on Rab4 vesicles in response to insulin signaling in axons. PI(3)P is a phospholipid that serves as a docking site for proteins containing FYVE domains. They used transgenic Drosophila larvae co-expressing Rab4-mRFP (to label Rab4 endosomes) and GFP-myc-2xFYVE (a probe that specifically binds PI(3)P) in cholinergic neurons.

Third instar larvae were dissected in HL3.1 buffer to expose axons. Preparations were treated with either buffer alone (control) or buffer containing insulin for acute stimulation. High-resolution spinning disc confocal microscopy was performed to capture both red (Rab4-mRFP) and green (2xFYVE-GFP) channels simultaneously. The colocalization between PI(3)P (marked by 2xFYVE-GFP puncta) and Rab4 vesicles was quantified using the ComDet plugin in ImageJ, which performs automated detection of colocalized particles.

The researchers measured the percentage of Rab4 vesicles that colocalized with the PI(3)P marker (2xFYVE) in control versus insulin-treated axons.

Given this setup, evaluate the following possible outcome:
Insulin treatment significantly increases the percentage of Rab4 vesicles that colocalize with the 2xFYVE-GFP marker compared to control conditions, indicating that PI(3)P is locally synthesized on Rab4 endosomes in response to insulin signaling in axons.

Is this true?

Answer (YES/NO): YES